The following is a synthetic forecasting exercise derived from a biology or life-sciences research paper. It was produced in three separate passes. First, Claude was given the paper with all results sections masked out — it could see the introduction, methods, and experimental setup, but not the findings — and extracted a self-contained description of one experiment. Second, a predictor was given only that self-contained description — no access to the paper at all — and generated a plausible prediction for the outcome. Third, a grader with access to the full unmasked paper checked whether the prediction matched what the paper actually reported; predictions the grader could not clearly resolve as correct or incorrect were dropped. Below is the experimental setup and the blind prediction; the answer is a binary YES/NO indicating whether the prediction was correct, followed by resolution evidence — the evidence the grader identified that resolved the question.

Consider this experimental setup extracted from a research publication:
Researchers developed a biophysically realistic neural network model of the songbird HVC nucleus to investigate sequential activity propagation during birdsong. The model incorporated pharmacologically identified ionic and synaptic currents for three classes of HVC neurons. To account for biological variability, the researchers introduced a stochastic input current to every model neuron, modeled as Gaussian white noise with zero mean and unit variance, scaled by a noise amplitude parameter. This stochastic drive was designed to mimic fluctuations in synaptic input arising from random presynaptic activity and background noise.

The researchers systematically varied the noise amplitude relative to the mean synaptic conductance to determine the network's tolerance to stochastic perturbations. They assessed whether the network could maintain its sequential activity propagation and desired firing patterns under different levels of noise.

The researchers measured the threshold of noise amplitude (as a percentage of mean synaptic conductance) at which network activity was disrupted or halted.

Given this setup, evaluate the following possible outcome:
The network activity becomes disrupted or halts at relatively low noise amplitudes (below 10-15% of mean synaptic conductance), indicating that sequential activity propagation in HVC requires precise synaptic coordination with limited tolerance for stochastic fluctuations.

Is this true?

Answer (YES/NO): YES